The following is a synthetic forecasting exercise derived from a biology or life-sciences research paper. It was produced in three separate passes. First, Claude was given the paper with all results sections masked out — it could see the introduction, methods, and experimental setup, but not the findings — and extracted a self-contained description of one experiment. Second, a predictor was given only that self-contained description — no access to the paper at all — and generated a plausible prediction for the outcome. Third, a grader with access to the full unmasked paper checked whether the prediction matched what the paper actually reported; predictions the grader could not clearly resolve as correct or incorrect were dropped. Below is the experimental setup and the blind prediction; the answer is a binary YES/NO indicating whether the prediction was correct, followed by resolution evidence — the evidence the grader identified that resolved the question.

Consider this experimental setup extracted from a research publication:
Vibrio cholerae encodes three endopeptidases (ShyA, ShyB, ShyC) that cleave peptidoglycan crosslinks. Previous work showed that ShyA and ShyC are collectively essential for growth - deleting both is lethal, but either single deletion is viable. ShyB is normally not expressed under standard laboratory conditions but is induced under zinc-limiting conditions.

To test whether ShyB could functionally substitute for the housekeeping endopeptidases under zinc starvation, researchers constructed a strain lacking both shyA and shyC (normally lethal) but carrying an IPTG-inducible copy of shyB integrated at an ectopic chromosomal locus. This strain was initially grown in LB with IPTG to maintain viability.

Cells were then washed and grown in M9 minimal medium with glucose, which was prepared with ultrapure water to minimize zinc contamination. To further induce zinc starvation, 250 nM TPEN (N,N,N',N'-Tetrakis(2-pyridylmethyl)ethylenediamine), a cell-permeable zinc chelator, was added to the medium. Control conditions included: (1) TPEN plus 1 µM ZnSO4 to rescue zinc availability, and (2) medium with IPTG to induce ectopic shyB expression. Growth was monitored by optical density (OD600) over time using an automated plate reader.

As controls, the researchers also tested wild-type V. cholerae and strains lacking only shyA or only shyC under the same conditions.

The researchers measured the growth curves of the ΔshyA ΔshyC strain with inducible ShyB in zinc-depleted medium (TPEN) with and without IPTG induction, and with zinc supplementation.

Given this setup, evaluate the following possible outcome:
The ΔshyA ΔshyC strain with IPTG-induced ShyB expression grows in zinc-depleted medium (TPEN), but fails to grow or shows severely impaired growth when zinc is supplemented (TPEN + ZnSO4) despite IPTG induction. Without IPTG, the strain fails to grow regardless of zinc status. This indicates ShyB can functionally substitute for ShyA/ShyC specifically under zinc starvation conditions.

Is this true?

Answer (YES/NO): NO